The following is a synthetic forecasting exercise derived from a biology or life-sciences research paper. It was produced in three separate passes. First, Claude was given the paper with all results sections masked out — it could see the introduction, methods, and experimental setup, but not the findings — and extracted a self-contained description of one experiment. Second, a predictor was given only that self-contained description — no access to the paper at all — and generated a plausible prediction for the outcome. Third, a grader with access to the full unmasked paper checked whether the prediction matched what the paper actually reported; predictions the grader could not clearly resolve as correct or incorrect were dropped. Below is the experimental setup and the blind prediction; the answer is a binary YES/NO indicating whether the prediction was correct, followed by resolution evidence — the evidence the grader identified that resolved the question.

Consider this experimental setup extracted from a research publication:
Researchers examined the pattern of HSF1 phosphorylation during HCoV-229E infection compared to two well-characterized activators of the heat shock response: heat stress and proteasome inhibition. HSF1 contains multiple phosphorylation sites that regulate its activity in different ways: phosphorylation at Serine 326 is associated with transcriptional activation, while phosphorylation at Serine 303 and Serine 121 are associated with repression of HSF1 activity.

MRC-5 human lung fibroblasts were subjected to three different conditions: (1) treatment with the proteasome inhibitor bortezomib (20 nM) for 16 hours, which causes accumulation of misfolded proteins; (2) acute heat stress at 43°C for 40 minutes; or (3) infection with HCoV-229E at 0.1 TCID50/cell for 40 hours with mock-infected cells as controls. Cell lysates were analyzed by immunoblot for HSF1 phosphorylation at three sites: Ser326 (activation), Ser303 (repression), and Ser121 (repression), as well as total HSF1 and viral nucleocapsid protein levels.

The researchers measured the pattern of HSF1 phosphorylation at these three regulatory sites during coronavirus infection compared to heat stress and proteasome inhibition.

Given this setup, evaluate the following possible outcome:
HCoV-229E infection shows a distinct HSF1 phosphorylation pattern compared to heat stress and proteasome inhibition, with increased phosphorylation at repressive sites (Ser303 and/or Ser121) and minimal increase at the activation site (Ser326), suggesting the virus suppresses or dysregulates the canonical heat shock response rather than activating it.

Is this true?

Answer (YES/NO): NO